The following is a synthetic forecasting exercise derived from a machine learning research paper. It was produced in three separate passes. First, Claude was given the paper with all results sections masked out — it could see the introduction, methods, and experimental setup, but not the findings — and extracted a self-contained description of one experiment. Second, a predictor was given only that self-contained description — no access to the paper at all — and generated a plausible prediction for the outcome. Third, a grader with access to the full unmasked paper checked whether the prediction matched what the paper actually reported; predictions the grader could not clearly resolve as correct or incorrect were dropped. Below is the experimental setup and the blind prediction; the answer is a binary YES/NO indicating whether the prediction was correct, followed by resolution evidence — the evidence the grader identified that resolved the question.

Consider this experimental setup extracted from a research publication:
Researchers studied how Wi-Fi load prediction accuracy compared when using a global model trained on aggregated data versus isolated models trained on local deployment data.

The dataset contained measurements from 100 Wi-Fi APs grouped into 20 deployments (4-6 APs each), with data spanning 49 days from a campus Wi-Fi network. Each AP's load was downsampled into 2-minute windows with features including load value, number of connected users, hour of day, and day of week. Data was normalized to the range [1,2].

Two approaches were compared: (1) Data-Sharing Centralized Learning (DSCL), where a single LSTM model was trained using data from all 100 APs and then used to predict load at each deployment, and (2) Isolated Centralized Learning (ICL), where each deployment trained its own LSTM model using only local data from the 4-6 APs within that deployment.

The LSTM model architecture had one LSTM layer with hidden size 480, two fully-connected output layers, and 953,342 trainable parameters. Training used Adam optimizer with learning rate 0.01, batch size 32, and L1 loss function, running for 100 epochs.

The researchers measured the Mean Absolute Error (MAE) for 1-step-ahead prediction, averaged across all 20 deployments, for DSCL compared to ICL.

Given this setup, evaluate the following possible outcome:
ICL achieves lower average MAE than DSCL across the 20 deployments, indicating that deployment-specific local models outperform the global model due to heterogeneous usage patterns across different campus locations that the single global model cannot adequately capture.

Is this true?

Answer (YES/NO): YES